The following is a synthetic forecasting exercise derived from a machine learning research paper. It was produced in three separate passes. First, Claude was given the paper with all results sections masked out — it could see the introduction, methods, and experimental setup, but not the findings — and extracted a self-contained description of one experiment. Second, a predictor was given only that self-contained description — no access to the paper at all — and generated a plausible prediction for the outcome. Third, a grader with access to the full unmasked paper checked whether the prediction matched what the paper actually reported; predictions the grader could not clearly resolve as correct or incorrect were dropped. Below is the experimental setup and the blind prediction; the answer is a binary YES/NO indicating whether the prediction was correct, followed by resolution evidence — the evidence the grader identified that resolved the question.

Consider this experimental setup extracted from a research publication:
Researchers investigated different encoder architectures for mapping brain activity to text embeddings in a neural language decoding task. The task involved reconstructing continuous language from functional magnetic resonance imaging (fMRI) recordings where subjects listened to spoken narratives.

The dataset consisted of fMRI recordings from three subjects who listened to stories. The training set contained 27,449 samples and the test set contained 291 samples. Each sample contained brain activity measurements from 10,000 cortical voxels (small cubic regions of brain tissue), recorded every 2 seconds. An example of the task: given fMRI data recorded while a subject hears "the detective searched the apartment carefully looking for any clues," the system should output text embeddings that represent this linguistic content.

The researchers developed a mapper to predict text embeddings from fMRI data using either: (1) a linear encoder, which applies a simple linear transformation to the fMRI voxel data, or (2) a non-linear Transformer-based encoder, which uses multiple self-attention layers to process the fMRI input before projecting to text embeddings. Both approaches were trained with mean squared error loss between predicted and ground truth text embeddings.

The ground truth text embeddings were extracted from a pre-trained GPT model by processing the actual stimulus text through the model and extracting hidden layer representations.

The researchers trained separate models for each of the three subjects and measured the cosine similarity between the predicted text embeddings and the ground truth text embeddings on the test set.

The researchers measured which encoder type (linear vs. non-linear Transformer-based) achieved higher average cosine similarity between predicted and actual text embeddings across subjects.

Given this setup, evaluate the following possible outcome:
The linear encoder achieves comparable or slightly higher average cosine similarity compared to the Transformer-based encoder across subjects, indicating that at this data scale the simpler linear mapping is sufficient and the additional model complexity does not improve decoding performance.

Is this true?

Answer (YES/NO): NO